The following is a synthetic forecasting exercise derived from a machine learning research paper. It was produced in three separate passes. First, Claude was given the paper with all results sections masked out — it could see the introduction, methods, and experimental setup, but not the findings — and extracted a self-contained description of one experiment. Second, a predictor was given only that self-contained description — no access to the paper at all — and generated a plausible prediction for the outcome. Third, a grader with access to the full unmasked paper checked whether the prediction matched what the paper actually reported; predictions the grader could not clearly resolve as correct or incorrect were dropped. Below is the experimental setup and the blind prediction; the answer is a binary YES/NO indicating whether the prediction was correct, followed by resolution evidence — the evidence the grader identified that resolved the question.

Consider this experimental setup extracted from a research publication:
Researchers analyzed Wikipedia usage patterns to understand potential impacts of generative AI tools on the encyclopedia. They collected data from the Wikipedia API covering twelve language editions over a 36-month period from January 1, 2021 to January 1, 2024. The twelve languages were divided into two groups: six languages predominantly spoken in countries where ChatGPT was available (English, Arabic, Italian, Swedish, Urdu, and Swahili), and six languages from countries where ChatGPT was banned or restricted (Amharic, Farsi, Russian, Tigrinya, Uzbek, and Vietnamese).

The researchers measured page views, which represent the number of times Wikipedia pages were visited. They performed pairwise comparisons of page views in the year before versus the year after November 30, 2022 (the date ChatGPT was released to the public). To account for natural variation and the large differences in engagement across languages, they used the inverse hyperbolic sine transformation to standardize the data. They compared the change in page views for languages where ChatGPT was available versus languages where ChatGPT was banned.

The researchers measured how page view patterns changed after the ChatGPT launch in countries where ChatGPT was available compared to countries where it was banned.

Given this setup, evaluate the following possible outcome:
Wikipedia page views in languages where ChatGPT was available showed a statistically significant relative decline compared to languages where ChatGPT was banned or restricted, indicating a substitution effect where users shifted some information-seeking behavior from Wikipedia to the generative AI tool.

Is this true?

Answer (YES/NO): NO